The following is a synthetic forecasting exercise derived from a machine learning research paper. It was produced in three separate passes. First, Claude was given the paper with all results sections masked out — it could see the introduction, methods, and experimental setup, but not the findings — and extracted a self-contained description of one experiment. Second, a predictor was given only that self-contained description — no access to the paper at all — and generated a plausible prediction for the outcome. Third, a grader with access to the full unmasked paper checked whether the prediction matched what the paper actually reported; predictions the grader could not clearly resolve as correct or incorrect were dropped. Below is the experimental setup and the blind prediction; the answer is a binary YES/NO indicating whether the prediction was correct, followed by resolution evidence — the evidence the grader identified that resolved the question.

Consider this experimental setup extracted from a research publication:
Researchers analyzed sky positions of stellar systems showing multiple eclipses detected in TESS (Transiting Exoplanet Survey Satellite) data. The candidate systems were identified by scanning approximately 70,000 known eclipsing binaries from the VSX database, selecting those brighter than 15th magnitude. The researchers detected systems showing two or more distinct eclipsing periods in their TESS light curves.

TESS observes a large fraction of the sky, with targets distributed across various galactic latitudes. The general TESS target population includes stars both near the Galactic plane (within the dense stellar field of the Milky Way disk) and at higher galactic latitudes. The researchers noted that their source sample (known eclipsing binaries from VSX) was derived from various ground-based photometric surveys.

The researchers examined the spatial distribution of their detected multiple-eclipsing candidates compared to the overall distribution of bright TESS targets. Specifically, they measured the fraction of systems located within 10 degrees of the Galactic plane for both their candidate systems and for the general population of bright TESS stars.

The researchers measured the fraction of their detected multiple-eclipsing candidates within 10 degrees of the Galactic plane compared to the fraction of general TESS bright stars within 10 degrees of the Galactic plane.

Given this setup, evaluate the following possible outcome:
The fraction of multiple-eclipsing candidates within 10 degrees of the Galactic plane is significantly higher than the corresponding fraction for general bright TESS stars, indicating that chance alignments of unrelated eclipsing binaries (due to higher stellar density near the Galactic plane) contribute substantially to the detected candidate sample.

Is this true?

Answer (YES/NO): NO